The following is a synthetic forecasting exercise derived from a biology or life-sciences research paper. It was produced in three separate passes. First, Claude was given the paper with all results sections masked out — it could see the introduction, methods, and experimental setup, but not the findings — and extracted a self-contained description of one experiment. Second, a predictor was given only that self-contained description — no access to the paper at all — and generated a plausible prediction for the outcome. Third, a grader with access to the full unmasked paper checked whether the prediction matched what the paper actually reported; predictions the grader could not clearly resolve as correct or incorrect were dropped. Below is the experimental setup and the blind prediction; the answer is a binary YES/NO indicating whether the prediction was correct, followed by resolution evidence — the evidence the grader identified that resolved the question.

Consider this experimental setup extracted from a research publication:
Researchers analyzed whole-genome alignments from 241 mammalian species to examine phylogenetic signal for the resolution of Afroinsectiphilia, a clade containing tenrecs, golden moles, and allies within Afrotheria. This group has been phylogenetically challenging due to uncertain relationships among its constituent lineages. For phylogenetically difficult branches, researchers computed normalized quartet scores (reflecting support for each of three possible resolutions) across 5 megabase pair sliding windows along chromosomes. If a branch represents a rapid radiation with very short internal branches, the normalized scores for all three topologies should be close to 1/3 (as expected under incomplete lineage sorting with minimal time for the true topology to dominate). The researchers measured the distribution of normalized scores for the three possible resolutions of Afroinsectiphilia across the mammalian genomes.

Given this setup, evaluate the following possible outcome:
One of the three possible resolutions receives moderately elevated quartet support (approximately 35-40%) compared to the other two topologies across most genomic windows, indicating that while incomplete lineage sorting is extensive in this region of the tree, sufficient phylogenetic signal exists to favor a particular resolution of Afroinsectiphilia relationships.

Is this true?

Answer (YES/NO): NO